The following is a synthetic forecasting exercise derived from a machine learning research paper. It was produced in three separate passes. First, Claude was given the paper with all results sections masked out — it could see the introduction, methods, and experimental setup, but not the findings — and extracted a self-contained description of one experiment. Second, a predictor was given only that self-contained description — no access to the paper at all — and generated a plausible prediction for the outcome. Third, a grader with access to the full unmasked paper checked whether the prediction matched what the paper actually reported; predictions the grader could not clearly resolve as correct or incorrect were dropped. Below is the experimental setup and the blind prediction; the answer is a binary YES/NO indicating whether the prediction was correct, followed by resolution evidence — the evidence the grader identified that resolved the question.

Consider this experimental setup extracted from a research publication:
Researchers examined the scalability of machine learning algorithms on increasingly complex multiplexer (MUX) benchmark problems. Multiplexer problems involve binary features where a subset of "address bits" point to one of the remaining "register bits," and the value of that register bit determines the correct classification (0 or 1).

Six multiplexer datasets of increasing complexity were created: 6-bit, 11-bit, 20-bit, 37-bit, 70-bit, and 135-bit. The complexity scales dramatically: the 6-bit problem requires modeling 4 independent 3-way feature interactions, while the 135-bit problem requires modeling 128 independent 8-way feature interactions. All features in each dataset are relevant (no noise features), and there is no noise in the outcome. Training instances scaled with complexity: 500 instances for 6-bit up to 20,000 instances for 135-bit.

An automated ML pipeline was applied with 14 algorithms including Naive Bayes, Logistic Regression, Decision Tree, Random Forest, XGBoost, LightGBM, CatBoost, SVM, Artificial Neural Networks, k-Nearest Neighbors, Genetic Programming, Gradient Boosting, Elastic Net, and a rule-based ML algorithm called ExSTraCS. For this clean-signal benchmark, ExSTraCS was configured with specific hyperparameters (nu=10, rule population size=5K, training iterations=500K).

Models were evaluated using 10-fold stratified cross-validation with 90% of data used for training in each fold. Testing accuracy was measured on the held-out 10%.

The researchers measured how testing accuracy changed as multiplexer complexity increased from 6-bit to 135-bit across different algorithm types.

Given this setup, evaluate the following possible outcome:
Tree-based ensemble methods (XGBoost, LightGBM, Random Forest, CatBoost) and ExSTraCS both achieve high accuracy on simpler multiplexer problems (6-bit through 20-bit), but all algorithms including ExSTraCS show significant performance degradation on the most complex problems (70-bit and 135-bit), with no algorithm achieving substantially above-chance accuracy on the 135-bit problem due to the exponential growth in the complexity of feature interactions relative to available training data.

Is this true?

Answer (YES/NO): NO